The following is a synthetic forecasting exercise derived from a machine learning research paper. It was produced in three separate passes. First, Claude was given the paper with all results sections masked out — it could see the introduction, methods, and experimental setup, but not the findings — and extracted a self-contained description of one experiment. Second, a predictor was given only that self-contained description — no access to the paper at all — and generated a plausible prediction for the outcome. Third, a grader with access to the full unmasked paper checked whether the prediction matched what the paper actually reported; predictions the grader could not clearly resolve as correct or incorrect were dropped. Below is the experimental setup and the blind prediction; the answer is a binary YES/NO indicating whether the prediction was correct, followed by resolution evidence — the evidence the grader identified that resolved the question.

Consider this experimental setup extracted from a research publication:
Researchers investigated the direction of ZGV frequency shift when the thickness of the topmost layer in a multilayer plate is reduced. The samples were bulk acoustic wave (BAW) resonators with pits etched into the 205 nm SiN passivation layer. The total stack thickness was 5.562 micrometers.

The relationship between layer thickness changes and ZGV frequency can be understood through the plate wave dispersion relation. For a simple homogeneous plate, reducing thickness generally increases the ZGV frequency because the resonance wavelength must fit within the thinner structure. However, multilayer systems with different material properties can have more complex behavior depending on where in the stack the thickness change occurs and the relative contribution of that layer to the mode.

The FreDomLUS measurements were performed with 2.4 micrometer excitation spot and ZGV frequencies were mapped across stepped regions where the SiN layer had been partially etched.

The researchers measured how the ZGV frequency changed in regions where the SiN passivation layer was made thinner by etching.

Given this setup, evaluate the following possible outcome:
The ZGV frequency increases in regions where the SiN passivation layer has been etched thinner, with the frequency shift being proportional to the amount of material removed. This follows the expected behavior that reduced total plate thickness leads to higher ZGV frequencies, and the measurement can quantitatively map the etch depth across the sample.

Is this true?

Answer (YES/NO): YES